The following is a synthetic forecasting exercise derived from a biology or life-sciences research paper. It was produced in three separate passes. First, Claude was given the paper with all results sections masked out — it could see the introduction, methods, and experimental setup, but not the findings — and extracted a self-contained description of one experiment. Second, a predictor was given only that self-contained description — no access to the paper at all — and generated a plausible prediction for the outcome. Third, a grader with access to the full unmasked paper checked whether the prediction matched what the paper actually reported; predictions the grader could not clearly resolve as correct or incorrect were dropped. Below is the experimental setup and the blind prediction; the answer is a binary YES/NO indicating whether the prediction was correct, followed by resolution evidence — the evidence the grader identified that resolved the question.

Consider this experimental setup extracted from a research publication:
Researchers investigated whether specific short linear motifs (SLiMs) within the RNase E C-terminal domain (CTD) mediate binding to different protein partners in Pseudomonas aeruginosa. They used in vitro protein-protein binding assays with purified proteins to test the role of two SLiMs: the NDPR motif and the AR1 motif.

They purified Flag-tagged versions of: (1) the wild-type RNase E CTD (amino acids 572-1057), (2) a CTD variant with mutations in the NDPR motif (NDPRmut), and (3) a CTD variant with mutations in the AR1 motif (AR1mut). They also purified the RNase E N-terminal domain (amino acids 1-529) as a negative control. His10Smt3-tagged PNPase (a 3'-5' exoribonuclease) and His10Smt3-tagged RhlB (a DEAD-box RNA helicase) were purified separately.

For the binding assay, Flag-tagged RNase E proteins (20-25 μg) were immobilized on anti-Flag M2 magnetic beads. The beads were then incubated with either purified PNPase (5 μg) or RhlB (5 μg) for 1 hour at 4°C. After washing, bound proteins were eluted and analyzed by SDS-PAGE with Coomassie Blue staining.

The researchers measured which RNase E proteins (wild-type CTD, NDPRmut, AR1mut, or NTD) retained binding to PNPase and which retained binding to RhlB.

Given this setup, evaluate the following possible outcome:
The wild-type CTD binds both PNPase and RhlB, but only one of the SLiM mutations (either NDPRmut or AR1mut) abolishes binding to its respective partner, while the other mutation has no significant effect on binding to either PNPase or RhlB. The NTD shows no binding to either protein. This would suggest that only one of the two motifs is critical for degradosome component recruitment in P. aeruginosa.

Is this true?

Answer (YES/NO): NO